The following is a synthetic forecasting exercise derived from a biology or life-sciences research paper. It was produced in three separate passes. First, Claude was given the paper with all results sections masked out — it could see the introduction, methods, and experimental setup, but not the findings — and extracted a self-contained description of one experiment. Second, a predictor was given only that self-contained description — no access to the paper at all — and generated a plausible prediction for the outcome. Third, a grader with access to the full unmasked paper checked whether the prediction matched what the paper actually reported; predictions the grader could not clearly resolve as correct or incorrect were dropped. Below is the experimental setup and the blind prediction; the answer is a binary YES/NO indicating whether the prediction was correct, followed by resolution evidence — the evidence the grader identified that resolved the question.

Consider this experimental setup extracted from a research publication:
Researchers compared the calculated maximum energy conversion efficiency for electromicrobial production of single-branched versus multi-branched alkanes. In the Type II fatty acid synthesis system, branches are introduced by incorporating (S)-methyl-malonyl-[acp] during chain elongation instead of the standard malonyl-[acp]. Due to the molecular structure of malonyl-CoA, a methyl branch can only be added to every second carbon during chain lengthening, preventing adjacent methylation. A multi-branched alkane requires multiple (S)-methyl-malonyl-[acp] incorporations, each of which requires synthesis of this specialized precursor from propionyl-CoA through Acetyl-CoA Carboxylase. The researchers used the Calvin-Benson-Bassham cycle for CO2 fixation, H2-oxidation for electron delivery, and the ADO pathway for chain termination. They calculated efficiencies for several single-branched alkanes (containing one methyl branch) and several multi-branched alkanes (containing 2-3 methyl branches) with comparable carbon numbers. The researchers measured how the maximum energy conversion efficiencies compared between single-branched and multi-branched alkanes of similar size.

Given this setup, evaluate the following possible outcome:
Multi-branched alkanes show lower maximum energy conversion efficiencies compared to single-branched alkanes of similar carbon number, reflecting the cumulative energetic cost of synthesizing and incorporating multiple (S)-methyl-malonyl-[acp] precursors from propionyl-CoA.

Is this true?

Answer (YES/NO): NO